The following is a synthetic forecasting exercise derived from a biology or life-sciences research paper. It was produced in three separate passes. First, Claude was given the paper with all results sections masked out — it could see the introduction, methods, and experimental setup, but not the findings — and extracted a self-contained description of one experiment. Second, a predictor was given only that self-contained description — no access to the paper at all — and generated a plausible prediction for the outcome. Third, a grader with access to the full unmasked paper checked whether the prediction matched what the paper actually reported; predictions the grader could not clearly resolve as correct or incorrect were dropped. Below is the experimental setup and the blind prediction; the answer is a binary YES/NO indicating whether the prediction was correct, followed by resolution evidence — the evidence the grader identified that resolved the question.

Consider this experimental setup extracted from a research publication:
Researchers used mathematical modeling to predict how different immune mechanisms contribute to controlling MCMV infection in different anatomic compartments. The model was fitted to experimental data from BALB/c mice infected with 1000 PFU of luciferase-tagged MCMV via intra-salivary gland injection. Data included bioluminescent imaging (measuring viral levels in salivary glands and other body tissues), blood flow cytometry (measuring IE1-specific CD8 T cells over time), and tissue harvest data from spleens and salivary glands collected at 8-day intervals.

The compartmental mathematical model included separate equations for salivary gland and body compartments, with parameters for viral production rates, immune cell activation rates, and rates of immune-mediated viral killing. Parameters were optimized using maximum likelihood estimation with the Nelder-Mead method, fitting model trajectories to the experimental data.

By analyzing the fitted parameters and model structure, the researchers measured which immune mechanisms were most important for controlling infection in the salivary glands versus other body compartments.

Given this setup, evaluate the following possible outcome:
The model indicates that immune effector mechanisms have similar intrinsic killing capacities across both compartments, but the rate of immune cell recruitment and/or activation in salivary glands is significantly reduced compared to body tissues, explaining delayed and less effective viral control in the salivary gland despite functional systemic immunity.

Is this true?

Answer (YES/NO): NO